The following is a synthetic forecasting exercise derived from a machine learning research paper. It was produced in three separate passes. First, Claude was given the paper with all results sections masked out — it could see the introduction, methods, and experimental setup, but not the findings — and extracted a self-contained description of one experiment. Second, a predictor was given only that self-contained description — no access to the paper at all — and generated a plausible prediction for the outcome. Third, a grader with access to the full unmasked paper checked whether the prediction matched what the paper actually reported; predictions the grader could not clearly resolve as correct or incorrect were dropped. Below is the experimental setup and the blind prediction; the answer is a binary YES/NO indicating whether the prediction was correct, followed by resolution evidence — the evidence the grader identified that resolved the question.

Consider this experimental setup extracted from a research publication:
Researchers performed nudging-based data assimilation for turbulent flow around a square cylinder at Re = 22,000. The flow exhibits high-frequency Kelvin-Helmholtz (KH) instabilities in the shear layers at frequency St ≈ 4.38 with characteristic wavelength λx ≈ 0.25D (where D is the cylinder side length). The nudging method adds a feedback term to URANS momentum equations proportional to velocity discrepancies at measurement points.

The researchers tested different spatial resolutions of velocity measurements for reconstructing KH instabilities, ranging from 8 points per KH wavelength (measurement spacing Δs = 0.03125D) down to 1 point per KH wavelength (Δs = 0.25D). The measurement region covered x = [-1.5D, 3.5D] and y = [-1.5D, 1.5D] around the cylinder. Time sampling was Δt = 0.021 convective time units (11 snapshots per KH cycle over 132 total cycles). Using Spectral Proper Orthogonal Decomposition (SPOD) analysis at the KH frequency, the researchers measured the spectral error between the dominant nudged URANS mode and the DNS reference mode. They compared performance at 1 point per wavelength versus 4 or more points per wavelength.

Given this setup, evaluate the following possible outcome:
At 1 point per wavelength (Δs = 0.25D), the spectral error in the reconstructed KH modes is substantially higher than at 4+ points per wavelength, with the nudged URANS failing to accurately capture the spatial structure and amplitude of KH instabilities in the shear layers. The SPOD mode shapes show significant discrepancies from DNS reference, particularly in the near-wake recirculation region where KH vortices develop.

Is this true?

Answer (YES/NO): NO